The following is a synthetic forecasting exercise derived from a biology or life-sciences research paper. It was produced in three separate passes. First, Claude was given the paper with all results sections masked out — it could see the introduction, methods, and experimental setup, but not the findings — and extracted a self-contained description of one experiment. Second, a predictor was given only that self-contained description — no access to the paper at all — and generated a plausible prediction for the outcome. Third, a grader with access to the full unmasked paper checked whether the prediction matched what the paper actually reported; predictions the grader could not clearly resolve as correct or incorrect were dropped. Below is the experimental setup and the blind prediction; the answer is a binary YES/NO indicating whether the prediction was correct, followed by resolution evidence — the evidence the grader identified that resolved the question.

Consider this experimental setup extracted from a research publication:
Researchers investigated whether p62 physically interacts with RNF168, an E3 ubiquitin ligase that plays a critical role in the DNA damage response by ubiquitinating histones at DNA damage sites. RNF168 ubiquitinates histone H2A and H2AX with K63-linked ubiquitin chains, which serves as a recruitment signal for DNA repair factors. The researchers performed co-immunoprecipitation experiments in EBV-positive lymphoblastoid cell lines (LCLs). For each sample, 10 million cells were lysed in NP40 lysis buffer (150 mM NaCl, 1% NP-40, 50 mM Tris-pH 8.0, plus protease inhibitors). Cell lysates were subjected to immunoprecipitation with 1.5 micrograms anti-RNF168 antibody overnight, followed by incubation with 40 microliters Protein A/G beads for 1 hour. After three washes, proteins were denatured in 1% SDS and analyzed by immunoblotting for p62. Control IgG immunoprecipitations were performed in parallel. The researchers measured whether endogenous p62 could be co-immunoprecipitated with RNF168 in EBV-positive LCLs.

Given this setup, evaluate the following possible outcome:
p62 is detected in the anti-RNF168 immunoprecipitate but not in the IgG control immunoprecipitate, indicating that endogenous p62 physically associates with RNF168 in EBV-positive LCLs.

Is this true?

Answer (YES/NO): YES